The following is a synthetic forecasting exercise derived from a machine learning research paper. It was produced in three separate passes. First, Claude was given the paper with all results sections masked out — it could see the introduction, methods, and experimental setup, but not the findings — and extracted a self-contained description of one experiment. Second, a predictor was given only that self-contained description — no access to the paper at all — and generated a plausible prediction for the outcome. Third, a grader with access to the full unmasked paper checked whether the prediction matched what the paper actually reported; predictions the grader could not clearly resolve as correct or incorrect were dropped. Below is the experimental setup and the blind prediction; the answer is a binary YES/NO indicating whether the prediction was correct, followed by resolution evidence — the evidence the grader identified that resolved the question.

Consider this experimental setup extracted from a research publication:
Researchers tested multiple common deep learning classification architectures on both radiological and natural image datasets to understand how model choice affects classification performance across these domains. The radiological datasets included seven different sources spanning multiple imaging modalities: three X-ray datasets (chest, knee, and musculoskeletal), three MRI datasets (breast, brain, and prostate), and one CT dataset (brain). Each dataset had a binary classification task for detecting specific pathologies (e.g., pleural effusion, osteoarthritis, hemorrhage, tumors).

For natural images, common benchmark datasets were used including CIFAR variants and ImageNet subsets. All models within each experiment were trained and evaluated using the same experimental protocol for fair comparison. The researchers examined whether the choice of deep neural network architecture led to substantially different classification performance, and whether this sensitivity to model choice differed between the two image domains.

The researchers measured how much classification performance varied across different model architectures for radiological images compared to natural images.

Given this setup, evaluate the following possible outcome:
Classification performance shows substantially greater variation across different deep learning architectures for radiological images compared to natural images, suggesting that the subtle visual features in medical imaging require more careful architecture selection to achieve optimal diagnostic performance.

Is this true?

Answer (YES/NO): NO